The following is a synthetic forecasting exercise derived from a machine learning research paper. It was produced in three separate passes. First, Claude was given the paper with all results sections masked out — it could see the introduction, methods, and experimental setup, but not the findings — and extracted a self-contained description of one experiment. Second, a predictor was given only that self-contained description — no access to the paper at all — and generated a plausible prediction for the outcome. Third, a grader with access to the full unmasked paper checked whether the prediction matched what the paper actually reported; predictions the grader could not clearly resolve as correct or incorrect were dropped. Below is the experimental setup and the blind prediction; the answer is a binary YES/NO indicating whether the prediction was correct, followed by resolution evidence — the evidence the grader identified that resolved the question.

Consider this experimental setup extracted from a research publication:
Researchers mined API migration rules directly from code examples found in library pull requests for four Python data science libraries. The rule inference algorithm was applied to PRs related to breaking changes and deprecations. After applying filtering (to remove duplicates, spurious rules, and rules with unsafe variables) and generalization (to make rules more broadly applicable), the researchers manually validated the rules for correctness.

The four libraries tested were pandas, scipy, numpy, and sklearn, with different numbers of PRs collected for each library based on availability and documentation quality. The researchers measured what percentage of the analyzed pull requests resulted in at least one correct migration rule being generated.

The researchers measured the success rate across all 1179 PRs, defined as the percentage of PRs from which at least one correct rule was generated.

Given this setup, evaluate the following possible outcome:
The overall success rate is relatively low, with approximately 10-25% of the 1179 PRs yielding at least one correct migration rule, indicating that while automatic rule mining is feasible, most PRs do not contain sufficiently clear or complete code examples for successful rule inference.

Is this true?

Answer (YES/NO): YES